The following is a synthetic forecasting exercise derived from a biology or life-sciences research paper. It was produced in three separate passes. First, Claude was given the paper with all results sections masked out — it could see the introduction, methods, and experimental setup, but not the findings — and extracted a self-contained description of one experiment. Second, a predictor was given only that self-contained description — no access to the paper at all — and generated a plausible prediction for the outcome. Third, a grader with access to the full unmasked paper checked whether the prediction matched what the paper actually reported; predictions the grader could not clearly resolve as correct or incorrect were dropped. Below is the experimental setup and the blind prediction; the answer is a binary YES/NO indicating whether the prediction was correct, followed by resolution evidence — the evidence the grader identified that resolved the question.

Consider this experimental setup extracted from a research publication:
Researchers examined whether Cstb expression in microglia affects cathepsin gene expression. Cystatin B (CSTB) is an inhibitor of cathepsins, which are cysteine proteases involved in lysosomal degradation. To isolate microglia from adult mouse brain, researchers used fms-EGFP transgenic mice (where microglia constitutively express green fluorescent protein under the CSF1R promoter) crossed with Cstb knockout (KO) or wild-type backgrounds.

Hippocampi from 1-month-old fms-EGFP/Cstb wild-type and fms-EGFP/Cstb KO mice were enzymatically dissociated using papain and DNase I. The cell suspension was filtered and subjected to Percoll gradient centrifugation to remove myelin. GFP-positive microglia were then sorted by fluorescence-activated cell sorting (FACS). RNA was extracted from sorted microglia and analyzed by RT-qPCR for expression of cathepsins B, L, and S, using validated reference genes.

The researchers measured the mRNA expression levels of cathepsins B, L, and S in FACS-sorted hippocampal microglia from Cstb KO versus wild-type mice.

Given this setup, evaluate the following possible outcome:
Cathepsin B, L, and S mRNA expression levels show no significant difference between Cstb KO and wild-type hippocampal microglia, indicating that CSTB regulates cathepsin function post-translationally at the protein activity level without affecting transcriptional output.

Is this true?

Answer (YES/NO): YES